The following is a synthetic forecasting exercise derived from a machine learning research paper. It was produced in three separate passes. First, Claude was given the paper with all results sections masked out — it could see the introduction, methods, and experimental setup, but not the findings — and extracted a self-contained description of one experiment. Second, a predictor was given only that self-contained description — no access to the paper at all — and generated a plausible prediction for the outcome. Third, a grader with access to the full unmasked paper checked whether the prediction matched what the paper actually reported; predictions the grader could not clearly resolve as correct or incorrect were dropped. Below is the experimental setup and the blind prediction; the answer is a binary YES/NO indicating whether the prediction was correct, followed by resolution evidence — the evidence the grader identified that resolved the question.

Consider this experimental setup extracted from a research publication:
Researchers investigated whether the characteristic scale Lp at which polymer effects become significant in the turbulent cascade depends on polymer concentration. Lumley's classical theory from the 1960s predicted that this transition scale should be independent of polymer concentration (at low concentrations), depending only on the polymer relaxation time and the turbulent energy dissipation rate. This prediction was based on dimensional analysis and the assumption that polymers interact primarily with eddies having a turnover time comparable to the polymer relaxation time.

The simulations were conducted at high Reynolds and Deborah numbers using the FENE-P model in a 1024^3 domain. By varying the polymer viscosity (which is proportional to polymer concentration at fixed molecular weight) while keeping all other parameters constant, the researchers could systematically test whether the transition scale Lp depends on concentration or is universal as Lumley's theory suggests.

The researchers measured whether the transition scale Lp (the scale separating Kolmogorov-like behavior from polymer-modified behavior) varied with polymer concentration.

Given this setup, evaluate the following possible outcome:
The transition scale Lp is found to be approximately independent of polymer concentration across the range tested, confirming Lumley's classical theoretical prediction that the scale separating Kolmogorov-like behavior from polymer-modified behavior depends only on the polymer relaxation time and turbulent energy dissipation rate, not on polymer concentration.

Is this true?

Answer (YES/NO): NO